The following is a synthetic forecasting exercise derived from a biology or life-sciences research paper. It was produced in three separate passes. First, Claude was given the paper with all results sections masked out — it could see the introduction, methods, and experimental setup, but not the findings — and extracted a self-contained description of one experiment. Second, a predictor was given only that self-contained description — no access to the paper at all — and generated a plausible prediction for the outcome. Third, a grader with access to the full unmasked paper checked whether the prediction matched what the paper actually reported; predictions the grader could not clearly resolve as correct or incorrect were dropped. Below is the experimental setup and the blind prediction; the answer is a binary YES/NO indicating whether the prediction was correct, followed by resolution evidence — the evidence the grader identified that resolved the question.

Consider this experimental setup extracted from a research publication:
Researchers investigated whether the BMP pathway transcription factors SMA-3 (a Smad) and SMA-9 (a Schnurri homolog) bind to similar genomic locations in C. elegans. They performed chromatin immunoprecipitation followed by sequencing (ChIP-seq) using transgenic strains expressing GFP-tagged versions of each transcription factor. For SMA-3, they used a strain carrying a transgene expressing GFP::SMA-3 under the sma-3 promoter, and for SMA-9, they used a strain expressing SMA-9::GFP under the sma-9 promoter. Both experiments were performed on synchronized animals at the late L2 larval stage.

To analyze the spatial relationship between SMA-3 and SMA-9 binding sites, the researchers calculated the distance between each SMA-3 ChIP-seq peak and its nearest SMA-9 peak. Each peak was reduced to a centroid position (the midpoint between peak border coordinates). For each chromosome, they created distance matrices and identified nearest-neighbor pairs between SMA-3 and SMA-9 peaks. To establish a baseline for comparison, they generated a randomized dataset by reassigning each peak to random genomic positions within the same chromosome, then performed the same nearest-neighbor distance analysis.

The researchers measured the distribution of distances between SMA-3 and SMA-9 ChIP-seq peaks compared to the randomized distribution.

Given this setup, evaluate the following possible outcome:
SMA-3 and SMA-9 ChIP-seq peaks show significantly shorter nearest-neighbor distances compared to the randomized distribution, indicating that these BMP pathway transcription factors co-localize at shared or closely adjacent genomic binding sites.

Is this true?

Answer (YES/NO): YES